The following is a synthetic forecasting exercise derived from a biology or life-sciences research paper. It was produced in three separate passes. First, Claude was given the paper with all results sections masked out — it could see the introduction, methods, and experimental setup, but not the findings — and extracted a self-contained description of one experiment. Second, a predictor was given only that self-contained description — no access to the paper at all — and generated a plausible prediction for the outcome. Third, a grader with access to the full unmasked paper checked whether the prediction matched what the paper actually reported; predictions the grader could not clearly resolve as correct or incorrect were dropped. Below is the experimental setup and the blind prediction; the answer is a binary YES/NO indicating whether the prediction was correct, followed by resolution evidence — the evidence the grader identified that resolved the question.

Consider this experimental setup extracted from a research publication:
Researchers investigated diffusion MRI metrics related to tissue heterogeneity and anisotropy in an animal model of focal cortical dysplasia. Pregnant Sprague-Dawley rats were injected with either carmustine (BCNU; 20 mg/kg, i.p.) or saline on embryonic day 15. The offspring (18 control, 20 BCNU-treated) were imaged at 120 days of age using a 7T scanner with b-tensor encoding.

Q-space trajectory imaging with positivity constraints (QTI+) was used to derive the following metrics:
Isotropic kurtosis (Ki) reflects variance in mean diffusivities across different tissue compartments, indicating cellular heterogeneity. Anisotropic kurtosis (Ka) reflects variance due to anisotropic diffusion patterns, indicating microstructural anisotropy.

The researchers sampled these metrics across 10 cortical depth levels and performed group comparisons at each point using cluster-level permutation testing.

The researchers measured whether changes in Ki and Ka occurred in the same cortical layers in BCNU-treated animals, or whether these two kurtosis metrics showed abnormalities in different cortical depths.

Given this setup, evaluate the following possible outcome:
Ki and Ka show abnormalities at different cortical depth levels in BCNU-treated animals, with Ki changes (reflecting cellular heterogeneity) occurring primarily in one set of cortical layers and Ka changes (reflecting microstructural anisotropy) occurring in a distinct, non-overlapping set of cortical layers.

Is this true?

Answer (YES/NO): NO